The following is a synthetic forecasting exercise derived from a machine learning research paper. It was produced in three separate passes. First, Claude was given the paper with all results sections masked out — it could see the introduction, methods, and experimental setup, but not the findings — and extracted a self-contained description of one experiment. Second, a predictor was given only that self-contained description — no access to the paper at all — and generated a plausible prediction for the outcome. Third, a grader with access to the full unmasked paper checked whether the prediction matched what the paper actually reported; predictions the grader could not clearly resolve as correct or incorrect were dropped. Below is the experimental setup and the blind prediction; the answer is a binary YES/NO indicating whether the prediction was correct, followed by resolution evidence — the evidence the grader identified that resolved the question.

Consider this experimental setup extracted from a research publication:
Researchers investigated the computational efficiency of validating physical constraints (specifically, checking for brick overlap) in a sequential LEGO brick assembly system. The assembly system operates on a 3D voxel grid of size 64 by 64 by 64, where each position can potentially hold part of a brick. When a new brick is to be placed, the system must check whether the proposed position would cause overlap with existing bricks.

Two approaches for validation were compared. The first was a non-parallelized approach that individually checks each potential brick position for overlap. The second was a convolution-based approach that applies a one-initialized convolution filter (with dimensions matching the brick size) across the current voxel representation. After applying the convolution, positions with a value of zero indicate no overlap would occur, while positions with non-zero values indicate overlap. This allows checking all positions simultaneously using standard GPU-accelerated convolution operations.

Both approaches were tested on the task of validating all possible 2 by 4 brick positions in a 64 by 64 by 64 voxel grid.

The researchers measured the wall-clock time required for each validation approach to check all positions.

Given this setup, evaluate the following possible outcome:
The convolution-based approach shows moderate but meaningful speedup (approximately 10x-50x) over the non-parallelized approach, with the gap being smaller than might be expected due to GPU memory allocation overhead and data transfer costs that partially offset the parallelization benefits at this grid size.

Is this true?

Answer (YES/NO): NO